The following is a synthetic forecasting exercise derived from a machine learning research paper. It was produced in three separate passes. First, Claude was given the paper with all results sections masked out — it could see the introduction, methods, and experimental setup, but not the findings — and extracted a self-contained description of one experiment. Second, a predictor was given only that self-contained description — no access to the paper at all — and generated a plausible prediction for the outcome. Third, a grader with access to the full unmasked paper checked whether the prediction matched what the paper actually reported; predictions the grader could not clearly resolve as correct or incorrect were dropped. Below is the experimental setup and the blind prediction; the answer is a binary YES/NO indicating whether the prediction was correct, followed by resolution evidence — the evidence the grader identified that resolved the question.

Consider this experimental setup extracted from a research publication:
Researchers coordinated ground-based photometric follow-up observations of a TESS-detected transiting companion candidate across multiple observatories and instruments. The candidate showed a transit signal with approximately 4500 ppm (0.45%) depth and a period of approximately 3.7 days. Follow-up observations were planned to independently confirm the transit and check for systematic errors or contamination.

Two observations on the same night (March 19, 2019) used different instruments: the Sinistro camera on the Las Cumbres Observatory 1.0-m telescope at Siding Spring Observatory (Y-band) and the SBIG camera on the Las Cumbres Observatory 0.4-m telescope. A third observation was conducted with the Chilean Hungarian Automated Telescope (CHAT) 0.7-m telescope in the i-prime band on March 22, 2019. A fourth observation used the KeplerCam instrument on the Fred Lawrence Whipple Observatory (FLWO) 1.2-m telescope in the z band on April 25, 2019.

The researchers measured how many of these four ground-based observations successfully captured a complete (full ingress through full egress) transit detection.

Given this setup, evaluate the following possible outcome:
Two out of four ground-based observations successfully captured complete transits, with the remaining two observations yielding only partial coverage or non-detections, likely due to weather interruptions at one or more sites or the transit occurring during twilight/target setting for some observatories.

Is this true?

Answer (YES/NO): YES